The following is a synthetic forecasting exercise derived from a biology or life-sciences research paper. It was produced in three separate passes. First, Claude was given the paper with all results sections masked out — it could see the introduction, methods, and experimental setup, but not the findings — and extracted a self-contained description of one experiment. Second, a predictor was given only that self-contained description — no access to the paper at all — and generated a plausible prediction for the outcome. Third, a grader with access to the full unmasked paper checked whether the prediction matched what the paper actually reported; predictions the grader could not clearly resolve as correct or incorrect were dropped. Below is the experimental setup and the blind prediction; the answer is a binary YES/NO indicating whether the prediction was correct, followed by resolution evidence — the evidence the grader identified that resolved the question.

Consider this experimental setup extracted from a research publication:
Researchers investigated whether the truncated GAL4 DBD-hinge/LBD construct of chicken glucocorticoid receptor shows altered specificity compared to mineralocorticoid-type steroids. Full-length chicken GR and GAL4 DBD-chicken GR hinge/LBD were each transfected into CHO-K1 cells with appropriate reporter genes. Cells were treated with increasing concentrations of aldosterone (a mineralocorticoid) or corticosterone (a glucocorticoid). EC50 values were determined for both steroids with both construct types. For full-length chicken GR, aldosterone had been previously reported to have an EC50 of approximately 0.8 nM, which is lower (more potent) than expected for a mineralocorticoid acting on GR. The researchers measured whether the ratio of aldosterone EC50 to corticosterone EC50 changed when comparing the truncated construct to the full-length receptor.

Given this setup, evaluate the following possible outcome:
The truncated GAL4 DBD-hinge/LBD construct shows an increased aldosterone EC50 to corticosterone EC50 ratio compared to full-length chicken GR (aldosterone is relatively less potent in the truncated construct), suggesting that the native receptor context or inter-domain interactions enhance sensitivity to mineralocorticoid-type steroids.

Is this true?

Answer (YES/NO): YES